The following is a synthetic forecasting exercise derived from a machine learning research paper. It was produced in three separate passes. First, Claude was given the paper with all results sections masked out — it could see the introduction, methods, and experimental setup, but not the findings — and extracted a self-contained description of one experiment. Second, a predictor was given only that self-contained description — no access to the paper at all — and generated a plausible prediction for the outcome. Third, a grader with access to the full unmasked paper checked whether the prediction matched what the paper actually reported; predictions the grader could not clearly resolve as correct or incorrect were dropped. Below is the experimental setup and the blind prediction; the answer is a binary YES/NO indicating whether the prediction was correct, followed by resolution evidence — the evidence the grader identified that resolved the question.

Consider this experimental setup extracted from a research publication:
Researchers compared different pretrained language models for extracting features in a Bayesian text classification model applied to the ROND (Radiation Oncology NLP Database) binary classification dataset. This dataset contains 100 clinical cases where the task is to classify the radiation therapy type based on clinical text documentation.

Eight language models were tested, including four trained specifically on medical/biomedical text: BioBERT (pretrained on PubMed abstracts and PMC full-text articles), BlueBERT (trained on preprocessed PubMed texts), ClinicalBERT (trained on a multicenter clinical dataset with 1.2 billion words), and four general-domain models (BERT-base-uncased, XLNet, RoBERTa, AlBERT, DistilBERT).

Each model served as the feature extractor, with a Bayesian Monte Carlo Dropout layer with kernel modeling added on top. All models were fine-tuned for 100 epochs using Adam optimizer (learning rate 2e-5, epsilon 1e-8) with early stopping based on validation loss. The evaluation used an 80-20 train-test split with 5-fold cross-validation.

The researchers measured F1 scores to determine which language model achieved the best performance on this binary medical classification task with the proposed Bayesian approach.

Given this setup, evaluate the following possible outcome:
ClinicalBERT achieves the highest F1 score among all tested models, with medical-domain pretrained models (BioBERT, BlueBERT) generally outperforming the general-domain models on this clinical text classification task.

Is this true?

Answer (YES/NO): YES